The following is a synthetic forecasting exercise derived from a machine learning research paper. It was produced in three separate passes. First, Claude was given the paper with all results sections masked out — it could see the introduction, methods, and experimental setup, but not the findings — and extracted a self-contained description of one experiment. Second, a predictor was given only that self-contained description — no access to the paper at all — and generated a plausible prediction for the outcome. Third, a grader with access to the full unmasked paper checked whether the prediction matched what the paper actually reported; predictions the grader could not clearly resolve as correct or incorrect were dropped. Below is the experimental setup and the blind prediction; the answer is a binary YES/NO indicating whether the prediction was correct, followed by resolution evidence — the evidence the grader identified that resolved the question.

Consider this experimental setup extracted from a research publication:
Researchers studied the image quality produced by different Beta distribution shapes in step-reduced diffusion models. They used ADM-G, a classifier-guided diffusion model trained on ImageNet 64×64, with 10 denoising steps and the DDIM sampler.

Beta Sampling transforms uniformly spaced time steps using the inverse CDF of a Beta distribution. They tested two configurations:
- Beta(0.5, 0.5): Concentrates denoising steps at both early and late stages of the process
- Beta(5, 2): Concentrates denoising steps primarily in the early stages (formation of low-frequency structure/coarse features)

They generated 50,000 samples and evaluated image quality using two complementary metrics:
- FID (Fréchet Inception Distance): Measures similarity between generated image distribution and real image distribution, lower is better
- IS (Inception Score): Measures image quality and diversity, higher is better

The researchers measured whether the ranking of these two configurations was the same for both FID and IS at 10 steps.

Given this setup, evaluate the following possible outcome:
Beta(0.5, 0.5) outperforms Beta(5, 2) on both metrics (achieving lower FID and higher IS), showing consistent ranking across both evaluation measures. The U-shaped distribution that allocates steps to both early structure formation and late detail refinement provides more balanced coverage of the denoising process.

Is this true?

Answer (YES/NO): YES